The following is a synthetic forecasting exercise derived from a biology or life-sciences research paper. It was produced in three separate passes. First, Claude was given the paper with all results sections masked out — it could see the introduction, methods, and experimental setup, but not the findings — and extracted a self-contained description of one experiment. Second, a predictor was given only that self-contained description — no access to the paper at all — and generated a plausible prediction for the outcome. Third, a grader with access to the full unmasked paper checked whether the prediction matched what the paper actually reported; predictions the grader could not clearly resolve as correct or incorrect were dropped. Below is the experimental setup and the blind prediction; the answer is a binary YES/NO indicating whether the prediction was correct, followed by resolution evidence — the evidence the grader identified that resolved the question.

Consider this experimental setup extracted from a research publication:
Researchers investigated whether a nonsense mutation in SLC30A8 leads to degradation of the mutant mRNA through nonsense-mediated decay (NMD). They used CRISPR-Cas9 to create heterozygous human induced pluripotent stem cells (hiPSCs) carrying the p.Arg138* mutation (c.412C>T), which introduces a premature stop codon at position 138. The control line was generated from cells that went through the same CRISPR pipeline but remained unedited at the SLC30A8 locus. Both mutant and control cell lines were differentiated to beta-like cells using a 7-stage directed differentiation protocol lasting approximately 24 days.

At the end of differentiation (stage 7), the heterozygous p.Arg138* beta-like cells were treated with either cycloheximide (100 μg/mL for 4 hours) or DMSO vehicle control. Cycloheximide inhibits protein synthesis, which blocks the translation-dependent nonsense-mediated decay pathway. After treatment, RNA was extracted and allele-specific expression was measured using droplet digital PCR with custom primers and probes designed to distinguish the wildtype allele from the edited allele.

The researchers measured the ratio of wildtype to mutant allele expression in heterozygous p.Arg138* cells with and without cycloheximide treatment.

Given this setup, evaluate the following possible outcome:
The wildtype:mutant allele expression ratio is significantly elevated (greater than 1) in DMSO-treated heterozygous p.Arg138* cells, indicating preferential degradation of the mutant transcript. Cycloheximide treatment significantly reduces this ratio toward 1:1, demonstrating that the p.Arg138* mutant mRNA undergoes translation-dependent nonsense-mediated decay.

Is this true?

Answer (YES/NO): YES